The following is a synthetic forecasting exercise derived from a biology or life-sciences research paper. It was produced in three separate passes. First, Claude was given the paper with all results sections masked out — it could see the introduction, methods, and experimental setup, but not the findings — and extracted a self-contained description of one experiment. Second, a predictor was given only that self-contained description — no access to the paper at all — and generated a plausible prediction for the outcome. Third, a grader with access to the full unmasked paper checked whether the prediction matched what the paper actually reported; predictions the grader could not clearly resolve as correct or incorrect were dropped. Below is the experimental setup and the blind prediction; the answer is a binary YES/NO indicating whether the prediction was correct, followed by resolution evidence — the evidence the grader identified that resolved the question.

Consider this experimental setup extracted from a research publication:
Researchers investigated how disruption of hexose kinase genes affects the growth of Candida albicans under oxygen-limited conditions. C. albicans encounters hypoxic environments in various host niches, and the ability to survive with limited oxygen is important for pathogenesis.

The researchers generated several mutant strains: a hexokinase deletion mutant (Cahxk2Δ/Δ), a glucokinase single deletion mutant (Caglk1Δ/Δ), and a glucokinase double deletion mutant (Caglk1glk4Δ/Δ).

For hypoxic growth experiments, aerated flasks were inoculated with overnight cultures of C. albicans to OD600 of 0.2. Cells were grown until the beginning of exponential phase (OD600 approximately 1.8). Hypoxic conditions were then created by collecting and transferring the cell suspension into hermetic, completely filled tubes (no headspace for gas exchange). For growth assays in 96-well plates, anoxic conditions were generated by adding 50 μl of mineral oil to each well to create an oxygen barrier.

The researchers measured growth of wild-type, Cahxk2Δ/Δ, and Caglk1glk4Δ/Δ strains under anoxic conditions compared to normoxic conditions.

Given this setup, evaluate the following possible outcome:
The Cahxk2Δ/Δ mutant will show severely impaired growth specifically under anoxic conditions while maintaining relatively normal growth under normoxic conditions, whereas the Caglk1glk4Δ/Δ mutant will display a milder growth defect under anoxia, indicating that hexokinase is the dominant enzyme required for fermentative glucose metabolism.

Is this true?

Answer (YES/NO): NO